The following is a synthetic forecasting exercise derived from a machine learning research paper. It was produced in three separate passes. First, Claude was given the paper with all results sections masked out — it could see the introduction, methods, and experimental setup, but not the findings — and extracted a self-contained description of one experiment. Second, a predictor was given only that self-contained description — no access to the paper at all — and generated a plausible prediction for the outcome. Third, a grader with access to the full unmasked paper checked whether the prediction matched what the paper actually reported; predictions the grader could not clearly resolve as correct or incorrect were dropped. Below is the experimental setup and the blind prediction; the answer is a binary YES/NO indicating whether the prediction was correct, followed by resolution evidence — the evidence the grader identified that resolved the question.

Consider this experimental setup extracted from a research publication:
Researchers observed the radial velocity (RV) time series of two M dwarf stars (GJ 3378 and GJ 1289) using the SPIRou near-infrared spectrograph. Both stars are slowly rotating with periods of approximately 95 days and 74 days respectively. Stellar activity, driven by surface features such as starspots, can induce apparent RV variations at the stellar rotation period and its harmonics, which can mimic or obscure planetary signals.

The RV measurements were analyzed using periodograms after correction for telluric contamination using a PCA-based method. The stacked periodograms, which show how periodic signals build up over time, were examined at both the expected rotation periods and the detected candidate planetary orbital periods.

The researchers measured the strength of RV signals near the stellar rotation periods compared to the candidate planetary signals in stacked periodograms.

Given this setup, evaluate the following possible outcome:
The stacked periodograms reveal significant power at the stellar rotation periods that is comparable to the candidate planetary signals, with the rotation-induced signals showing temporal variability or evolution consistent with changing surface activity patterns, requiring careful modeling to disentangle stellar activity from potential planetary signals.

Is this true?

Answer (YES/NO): NO